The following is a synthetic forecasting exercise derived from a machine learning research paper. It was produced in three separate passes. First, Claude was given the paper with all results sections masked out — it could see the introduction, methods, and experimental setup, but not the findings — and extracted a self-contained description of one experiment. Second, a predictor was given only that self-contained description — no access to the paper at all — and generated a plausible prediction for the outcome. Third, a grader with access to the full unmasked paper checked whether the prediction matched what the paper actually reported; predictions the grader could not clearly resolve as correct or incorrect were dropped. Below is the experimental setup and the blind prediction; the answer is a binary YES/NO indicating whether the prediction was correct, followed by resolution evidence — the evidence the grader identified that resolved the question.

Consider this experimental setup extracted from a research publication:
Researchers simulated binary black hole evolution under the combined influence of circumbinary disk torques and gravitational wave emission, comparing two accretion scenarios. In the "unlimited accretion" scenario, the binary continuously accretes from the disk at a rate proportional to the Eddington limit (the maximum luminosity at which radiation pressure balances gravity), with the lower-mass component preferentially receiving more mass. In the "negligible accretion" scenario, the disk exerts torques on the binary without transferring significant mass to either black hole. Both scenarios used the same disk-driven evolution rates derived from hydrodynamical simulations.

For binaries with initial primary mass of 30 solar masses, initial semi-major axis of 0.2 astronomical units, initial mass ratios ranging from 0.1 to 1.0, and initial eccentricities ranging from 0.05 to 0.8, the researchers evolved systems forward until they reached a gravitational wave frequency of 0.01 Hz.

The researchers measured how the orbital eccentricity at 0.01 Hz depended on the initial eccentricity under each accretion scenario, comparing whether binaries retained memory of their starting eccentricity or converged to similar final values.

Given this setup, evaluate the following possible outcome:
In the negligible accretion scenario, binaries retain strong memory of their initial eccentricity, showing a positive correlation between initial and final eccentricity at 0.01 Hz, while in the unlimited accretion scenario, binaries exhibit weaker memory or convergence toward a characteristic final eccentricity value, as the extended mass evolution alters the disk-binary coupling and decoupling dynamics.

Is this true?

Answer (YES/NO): NO